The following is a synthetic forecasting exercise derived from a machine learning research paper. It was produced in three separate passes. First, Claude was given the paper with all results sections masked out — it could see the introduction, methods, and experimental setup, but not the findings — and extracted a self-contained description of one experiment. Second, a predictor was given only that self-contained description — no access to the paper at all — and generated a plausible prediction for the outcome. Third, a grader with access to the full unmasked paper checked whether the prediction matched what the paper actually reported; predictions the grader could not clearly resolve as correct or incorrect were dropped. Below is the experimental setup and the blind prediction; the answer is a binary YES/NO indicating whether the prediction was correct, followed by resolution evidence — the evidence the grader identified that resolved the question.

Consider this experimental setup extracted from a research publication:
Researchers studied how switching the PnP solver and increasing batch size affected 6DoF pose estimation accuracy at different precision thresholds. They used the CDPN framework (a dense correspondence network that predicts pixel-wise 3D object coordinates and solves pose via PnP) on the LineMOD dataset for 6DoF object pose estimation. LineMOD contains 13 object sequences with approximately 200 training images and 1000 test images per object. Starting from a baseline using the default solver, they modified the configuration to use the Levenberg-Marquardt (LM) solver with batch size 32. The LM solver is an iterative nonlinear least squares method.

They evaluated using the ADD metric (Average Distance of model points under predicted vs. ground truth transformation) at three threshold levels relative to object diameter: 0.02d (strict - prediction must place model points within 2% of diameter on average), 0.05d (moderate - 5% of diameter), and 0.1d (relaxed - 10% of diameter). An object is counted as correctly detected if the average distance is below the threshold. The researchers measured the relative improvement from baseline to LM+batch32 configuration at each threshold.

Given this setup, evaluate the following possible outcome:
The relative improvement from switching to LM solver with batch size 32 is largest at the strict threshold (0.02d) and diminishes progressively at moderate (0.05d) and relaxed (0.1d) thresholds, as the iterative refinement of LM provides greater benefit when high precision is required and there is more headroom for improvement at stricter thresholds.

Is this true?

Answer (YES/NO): YES